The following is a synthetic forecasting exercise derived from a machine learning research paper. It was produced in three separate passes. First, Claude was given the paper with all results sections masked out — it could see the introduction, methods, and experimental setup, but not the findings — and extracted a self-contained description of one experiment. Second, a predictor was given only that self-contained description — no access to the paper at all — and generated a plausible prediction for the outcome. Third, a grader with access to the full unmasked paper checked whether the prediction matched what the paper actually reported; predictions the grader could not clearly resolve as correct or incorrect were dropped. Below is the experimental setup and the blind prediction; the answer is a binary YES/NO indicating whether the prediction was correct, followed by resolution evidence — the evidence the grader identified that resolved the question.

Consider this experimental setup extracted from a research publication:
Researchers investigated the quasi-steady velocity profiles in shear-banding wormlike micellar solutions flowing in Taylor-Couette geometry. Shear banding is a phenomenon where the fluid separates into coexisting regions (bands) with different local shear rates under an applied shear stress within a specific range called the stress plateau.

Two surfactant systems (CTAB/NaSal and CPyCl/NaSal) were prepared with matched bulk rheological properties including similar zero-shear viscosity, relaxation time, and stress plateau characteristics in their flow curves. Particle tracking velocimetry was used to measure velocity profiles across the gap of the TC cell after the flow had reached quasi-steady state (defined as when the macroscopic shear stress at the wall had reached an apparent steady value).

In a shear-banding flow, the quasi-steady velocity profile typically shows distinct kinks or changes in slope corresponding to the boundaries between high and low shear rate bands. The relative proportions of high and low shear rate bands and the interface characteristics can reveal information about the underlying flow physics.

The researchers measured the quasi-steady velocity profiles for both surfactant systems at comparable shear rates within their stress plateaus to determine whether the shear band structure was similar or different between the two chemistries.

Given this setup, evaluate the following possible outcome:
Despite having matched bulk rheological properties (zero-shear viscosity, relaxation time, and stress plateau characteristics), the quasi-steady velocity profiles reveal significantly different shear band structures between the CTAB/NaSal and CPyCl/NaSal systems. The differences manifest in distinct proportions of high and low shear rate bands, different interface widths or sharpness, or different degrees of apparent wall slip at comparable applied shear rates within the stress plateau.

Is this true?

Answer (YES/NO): YES